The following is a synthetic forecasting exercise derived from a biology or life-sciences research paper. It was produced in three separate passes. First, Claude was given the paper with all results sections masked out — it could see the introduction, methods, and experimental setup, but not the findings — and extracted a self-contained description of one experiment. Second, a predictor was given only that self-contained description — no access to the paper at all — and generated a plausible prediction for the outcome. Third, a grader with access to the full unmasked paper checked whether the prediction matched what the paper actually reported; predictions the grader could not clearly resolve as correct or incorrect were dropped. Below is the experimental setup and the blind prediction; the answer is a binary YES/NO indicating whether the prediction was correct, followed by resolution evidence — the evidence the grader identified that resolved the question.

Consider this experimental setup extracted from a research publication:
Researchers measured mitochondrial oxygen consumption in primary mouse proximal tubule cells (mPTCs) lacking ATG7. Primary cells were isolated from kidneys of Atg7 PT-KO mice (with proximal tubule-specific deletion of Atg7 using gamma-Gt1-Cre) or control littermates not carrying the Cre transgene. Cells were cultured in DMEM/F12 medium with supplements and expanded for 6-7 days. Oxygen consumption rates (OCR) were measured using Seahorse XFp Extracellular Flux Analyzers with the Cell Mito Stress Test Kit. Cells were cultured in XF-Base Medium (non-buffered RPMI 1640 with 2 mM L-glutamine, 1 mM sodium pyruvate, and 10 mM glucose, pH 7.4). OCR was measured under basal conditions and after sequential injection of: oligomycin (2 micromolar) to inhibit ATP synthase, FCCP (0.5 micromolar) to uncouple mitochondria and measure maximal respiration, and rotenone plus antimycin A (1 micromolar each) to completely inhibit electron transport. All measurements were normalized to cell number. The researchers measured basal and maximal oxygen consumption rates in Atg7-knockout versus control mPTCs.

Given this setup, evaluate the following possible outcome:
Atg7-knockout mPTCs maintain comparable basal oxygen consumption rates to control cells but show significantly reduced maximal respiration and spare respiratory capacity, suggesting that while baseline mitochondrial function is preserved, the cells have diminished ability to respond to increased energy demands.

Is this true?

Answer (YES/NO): NO